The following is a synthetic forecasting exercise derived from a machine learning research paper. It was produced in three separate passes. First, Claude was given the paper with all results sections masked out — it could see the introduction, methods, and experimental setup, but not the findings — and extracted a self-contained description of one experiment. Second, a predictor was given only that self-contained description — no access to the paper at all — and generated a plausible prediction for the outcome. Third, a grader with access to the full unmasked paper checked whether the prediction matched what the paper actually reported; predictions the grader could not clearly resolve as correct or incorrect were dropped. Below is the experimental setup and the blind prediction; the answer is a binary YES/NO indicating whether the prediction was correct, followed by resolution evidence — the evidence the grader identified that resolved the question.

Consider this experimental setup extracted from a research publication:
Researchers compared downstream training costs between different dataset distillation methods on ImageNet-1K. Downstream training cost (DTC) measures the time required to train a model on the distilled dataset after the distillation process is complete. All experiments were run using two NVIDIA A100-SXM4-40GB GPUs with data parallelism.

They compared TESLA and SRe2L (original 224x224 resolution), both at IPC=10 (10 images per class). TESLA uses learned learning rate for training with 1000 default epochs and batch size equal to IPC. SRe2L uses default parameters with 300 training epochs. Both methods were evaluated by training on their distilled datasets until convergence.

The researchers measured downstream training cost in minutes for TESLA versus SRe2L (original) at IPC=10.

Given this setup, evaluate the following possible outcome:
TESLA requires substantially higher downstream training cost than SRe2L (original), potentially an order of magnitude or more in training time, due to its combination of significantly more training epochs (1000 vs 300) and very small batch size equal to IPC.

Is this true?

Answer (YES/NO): NO